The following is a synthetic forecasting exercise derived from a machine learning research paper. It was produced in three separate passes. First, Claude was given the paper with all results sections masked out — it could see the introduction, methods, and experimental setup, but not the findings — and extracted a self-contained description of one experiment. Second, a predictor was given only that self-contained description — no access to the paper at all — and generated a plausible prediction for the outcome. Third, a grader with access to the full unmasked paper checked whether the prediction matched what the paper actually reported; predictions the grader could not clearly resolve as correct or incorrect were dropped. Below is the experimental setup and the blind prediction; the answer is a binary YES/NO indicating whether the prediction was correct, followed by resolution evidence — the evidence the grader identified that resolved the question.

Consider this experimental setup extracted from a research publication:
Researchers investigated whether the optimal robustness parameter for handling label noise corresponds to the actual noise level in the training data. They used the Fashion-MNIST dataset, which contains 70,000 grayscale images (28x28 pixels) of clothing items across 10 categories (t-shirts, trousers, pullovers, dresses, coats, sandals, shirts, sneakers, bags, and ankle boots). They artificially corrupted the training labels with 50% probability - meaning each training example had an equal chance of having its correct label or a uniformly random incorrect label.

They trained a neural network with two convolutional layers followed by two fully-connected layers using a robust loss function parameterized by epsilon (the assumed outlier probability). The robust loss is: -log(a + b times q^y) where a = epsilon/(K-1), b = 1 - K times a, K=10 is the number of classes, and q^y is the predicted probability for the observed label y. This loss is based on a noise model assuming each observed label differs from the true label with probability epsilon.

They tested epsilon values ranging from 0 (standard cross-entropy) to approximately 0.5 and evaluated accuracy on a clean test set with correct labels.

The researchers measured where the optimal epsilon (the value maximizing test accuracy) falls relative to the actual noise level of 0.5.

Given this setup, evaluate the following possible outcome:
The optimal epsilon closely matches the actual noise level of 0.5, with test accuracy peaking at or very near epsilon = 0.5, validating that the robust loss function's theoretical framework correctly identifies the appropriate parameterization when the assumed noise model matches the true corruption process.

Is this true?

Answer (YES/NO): YES